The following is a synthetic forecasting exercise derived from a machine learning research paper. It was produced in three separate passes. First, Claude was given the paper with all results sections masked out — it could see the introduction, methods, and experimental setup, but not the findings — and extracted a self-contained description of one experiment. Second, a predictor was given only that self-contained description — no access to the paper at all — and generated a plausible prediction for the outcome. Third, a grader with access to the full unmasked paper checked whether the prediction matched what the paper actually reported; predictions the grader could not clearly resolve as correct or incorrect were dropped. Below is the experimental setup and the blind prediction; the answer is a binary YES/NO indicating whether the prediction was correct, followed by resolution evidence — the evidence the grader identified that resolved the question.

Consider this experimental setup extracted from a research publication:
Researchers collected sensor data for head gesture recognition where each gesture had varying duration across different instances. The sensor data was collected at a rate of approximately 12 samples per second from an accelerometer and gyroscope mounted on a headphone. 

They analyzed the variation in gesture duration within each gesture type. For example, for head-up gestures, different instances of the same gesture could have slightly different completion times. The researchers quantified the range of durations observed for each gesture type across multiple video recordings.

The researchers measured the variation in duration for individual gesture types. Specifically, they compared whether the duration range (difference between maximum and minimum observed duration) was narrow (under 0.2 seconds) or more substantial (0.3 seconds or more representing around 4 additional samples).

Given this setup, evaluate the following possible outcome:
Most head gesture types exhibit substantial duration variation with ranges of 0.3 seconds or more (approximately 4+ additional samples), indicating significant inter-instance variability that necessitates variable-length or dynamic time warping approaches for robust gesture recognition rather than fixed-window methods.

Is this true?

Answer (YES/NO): NO